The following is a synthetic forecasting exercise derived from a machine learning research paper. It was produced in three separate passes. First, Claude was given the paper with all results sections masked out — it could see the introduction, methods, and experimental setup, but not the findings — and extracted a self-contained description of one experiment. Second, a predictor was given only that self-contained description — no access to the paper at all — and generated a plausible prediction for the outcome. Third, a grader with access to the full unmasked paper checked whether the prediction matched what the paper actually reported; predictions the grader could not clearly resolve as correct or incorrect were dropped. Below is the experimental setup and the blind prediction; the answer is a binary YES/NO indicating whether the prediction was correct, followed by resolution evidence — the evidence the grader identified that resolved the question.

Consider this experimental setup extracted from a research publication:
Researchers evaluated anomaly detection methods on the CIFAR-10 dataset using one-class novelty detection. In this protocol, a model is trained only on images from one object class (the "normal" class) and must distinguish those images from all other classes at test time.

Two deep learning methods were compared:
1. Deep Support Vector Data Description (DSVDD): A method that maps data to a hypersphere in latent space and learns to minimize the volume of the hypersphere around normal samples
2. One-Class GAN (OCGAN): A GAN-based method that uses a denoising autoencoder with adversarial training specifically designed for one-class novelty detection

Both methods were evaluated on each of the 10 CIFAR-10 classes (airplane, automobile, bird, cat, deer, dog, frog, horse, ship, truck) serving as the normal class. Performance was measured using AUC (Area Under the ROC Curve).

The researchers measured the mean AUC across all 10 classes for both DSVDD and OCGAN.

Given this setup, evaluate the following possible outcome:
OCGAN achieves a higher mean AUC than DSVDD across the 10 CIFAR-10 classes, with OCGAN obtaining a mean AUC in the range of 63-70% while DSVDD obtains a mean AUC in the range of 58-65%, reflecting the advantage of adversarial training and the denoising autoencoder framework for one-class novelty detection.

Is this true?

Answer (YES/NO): YES